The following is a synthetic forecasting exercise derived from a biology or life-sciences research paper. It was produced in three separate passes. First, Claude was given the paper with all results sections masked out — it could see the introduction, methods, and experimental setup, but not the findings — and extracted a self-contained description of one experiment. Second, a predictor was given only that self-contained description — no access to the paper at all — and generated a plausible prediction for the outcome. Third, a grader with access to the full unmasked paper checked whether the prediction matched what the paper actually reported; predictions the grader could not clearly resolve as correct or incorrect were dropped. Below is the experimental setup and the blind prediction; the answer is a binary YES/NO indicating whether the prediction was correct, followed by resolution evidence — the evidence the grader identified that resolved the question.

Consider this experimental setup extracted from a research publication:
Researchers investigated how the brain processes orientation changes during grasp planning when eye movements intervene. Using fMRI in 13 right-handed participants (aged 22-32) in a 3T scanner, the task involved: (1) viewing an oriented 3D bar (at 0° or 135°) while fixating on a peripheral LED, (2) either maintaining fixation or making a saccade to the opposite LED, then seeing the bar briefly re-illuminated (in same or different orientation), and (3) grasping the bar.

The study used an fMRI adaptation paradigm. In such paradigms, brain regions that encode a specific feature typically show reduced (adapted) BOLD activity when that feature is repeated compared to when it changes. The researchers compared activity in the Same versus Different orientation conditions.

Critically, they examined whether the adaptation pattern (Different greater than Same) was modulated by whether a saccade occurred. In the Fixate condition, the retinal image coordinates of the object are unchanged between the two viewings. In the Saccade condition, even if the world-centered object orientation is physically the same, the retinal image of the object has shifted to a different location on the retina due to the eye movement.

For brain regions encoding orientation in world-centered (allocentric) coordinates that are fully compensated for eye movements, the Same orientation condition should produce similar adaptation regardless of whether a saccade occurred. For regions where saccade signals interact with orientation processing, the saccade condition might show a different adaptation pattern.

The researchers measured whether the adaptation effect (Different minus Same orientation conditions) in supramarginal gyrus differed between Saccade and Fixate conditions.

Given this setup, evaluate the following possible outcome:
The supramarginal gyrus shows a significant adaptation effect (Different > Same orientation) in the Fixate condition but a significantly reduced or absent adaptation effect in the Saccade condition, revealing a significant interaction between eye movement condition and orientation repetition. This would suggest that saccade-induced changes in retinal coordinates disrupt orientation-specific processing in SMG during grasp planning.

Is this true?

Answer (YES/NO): NO